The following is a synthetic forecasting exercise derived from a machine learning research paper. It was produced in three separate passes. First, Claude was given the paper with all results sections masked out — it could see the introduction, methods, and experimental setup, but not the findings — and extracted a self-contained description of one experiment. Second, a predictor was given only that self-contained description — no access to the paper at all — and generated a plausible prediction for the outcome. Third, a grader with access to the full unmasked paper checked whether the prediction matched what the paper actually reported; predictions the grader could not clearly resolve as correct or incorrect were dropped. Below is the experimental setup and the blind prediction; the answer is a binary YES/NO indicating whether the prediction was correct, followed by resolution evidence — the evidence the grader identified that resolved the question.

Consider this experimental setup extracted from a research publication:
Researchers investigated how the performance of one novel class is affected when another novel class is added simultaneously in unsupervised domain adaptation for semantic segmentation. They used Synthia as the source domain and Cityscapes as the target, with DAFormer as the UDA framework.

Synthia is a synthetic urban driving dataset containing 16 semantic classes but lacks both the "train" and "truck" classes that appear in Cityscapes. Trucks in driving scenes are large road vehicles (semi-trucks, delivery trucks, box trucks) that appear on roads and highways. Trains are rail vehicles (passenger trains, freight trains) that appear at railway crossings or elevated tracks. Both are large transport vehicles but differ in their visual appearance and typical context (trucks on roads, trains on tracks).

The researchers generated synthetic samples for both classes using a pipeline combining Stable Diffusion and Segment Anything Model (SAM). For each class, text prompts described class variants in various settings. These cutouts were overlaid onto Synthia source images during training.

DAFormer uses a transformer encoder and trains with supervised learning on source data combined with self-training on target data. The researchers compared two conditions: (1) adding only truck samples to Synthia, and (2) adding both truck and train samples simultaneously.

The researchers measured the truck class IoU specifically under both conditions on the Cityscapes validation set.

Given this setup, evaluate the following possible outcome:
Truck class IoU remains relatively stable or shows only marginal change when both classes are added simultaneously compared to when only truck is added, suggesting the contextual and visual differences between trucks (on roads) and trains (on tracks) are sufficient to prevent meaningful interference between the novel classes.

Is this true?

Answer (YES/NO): NO